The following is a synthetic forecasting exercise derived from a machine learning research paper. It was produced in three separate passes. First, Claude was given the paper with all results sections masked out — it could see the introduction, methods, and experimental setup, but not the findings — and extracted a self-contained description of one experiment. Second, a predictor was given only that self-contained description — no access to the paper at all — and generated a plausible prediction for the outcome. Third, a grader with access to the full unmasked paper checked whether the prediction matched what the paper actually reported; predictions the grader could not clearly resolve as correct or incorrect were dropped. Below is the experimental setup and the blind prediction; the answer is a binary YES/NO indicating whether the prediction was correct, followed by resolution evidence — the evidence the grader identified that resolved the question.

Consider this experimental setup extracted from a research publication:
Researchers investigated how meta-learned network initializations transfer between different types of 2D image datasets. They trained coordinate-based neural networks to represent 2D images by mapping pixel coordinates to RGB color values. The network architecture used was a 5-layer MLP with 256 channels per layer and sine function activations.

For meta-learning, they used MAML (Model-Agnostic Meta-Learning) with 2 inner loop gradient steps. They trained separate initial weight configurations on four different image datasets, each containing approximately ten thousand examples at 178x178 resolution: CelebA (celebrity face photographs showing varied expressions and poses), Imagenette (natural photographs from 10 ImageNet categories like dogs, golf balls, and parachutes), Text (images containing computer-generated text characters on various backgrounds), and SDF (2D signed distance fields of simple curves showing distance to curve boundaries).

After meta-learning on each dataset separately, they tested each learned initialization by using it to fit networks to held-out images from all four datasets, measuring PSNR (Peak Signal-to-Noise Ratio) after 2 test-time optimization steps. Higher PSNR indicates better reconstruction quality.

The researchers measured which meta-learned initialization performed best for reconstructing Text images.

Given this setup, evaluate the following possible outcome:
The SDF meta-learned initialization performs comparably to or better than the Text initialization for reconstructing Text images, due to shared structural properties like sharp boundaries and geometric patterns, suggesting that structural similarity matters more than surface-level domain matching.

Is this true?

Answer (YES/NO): NO